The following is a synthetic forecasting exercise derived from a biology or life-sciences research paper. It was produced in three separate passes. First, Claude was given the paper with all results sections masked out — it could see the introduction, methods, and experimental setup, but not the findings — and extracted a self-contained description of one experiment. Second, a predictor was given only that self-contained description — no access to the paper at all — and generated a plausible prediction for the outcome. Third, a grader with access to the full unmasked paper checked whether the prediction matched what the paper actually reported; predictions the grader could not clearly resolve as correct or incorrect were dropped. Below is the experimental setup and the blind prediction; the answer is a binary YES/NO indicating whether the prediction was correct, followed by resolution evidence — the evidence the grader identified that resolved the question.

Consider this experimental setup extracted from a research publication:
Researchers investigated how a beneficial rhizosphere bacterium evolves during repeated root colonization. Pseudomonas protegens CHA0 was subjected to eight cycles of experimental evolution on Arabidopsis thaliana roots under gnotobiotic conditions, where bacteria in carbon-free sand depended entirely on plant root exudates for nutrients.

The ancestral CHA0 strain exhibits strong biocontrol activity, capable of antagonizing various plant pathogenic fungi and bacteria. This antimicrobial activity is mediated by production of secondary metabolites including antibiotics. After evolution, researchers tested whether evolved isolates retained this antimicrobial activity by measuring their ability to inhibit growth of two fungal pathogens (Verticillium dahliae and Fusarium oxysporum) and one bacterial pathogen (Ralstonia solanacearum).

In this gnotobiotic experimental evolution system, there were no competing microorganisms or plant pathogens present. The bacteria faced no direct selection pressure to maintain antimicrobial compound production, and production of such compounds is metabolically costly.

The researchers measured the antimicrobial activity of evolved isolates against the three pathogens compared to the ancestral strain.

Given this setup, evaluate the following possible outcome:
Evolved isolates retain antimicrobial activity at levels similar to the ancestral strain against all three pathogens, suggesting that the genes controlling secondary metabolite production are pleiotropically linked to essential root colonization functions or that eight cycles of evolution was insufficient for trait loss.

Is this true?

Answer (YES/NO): NO